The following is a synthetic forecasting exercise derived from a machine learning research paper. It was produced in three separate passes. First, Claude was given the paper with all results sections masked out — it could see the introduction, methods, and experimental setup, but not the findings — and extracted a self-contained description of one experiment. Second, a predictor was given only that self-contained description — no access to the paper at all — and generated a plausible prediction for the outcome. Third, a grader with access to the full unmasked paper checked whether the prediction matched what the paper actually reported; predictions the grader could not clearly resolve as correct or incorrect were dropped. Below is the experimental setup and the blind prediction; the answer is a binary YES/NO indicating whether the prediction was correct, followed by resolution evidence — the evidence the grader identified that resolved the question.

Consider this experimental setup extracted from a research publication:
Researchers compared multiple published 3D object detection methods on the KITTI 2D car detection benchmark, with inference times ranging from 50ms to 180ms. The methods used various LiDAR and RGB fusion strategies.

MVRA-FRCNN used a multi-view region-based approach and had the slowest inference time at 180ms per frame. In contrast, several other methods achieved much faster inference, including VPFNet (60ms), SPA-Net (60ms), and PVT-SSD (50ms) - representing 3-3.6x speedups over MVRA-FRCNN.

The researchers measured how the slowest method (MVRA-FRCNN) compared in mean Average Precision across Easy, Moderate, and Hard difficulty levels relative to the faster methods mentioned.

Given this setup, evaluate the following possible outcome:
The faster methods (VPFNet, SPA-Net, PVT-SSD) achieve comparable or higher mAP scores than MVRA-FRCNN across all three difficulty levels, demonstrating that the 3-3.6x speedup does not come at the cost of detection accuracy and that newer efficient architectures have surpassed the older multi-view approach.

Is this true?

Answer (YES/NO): YES